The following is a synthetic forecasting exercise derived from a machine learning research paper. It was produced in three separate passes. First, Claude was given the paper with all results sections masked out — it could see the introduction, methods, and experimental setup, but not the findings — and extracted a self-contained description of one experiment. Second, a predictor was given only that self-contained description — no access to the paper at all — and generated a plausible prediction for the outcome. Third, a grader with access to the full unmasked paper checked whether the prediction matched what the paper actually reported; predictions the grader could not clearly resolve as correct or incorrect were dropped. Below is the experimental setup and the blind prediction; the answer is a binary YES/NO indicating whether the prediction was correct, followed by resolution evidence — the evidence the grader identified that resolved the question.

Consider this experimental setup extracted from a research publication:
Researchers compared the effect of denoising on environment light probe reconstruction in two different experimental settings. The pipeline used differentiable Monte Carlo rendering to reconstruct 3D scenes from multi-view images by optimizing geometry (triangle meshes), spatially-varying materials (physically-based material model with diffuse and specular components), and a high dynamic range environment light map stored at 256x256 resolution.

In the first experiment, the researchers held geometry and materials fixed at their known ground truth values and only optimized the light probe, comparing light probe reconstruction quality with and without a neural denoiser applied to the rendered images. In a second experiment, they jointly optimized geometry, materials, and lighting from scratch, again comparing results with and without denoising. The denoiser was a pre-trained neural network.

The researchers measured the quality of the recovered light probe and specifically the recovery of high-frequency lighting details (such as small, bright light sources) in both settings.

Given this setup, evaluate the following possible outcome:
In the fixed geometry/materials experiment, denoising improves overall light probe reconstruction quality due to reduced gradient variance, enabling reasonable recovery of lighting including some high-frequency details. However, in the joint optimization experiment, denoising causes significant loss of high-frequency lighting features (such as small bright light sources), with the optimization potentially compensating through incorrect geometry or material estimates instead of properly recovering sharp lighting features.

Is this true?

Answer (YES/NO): NO